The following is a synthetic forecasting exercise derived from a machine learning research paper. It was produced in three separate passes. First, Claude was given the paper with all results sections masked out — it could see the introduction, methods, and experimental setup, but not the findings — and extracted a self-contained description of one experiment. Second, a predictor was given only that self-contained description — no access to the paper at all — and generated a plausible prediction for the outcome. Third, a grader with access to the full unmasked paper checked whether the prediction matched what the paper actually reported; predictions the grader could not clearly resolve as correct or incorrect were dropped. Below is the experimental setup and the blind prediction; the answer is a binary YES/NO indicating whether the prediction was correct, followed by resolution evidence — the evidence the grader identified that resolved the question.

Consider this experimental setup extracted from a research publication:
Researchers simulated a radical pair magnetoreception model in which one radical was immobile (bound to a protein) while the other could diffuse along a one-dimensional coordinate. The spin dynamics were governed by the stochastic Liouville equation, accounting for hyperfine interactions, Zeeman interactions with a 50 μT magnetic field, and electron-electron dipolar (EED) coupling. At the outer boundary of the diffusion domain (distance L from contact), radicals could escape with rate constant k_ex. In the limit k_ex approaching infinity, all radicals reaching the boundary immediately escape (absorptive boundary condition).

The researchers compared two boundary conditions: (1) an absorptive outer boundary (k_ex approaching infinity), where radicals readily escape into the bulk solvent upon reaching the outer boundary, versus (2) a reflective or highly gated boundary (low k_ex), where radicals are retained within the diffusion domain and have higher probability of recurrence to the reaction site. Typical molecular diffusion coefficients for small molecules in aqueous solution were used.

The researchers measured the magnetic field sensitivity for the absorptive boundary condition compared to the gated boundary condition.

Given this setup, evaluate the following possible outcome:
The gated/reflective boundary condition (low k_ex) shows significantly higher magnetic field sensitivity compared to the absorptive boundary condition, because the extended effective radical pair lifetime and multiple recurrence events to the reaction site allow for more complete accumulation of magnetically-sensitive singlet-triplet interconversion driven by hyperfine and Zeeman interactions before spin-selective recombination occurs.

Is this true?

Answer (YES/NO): NO